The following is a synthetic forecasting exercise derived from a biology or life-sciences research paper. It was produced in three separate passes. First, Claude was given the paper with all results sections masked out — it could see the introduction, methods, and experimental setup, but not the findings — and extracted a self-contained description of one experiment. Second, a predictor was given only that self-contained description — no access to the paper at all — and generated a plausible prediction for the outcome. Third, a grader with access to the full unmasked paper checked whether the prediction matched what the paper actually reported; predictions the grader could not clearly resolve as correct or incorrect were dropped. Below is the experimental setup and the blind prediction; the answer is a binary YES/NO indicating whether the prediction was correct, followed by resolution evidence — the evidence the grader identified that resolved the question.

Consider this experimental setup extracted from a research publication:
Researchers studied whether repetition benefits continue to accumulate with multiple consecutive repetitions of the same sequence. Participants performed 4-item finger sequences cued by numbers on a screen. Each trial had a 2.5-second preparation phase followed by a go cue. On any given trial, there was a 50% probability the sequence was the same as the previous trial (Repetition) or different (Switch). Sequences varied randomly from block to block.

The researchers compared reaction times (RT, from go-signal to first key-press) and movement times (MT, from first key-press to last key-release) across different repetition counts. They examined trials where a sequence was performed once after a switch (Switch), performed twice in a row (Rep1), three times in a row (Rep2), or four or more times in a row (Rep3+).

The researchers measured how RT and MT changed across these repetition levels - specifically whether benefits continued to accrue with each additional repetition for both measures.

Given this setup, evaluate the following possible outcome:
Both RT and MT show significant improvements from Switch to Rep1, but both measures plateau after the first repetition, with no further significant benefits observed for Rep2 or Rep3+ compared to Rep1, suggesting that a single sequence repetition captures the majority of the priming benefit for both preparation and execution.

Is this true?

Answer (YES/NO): NO